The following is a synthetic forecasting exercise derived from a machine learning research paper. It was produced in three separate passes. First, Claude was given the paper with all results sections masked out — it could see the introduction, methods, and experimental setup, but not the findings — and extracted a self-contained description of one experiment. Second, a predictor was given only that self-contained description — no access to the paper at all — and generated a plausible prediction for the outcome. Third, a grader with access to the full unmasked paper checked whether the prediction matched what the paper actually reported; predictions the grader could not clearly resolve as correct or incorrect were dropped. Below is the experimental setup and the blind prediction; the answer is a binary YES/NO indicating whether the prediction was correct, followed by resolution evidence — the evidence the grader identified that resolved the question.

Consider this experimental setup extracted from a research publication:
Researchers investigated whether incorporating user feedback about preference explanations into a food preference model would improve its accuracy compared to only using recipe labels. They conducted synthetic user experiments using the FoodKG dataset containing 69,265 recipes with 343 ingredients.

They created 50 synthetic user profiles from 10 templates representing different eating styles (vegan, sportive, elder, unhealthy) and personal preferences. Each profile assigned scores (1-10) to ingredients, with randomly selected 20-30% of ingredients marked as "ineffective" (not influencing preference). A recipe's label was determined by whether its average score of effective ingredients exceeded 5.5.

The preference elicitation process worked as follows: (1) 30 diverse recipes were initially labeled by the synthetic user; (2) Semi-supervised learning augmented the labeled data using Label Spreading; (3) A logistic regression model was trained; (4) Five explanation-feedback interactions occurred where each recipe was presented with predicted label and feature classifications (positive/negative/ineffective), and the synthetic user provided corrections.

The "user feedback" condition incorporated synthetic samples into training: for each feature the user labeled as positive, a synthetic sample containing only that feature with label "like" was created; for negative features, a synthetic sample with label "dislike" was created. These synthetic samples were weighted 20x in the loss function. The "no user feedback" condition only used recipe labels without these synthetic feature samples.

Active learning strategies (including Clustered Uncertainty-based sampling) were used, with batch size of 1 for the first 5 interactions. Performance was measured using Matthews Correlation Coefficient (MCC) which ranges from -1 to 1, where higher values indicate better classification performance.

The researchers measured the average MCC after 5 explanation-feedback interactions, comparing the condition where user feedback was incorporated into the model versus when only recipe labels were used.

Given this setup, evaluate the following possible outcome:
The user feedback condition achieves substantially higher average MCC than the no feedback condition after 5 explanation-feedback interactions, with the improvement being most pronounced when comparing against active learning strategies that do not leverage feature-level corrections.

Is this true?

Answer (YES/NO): NO